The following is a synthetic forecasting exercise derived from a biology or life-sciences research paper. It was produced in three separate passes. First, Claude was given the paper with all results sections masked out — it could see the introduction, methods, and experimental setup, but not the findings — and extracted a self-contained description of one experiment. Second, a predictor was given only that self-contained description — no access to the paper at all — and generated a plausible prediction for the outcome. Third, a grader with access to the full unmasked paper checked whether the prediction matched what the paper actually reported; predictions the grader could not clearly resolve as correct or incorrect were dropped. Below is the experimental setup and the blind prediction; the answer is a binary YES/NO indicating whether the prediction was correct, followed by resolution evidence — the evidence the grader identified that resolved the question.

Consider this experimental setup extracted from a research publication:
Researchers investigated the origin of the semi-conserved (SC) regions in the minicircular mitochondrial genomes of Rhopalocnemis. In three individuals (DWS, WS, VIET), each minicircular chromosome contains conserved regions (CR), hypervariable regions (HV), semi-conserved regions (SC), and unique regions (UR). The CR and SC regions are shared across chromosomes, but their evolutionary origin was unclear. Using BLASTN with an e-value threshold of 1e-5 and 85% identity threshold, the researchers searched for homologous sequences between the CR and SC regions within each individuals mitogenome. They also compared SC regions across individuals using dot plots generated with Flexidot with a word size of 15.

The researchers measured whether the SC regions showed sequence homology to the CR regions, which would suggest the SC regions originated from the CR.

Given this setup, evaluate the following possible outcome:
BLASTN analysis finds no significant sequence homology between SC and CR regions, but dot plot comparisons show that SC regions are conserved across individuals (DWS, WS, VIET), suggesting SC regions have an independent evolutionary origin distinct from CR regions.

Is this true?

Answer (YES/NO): NO